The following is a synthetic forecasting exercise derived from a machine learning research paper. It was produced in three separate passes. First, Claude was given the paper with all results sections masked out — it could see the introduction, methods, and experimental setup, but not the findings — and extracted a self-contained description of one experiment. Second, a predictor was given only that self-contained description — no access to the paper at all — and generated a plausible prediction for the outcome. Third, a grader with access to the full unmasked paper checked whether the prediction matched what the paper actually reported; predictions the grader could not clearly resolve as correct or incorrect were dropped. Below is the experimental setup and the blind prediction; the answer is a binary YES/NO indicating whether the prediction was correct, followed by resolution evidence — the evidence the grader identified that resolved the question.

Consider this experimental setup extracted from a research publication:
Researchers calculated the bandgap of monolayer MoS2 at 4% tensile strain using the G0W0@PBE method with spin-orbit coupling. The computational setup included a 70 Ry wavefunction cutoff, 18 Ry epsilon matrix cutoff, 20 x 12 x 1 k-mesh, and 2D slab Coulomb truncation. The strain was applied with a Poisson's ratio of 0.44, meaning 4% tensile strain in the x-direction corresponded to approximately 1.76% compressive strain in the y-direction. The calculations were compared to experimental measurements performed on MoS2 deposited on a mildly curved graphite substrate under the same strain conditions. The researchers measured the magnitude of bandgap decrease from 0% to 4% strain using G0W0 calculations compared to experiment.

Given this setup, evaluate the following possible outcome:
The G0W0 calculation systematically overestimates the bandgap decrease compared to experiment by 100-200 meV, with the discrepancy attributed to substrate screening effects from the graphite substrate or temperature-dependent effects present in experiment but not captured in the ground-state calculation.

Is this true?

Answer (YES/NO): NO